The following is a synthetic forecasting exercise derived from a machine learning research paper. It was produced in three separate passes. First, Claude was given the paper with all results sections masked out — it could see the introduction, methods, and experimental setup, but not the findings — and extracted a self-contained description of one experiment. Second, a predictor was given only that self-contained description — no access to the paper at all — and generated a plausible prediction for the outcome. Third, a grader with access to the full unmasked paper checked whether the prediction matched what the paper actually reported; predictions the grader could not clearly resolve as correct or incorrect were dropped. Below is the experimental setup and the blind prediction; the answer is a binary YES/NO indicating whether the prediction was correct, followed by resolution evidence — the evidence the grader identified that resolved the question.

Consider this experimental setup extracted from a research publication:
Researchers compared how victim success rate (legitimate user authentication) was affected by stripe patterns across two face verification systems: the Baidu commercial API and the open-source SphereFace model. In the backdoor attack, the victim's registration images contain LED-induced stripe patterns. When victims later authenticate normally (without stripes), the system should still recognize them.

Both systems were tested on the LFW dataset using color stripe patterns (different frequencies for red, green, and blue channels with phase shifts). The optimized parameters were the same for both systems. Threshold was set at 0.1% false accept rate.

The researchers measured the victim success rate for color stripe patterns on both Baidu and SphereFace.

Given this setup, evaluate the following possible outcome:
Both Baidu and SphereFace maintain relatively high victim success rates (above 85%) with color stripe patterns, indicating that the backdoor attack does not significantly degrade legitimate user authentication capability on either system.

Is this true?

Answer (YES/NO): YES